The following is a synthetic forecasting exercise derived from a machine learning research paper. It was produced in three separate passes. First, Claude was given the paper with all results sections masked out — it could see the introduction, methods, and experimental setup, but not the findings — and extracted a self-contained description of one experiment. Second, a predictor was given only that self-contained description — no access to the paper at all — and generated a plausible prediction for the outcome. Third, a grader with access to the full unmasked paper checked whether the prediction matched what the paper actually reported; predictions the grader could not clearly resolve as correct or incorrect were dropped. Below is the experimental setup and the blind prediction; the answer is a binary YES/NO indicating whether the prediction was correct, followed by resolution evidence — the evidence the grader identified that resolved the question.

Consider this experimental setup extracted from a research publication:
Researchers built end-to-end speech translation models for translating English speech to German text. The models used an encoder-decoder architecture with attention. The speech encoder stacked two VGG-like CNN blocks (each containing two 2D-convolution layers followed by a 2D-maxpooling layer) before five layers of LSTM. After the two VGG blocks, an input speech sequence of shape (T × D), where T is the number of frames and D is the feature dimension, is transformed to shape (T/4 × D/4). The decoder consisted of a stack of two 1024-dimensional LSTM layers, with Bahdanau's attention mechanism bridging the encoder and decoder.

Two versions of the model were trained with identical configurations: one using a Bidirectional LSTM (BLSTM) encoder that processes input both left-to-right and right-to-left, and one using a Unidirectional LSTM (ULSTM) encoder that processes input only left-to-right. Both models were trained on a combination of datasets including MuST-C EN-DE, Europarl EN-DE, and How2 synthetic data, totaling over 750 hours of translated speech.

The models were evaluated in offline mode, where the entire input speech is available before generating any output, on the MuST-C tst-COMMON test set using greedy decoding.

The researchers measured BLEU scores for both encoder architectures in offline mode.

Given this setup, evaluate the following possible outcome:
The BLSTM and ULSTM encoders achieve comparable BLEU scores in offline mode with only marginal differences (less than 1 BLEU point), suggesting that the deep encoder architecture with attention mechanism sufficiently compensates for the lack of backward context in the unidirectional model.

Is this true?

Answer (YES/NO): NO